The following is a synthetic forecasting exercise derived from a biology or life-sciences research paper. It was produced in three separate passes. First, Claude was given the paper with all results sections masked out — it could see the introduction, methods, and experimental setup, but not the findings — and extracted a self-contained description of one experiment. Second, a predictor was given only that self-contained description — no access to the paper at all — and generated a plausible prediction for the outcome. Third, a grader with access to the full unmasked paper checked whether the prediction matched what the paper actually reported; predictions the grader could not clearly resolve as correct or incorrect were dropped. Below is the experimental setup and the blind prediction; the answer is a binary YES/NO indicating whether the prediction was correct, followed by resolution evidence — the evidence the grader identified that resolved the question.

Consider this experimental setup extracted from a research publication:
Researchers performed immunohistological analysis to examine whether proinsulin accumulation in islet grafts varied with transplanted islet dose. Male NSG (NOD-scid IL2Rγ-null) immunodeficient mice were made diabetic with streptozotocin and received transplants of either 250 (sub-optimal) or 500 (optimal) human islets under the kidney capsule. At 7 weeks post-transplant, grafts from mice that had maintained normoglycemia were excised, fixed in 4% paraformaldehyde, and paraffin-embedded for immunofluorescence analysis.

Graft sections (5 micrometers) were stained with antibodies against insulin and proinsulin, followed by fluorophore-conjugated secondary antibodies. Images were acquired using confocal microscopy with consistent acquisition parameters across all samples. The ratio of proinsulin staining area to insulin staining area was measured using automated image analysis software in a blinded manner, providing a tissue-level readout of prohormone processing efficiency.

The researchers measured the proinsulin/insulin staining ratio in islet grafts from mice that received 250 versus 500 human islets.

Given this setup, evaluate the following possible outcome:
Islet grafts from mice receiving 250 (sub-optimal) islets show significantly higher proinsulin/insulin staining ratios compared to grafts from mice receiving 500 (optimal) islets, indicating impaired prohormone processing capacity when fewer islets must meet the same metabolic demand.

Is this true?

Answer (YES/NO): NO